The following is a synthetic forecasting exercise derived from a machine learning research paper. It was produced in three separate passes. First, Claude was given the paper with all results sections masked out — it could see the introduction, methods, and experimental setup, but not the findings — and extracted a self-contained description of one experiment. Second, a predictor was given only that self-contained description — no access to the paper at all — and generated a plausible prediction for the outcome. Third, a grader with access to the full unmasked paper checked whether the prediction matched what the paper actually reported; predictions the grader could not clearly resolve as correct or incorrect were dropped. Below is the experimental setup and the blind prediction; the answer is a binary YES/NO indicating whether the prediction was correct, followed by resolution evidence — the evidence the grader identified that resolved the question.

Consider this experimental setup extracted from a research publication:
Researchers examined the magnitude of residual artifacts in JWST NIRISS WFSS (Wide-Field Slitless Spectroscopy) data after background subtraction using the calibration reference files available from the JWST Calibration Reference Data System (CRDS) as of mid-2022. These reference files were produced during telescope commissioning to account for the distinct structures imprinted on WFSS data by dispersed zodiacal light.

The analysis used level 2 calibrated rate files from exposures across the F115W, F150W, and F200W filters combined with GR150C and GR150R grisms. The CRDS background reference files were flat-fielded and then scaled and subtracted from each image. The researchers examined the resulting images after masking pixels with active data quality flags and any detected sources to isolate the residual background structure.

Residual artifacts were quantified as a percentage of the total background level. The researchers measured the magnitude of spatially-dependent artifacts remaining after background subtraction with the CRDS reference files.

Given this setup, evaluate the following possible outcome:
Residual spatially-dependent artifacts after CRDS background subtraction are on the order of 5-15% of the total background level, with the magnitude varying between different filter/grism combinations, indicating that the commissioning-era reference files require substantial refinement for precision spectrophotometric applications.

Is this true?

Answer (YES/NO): NO